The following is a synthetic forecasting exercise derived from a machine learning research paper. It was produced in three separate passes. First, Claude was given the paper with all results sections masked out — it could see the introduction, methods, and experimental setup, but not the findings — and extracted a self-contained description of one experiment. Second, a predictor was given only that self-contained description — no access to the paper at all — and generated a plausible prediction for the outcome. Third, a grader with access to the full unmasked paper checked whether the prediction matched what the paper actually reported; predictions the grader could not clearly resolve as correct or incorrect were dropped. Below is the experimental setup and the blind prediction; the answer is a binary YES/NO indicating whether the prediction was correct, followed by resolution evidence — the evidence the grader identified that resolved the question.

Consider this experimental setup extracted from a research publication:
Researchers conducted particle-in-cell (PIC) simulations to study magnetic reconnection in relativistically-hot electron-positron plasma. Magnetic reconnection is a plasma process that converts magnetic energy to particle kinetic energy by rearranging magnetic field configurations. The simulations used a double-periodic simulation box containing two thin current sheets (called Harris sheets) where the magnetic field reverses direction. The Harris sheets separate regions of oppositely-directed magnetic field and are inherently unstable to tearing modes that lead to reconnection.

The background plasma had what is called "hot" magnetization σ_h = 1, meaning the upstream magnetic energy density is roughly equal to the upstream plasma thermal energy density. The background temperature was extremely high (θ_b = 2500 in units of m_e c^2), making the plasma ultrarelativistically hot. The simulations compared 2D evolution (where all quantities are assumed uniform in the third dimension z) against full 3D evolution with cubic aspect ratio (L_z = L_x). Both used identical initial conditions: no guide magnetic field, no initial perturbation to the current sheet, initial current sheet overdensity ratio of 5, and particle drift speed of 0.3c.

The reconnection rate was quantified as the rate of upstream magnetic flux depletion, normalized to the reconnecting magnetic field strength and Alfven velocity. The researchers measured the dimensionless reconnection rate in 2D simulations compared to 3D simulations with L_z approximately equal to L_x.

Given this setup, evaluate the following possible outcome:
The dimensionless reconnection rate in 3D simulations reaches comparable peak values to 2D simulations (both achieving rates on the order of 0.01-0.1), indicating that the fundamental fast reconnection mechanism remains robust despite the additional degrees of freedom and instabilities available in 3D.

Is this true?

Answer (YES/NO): NO